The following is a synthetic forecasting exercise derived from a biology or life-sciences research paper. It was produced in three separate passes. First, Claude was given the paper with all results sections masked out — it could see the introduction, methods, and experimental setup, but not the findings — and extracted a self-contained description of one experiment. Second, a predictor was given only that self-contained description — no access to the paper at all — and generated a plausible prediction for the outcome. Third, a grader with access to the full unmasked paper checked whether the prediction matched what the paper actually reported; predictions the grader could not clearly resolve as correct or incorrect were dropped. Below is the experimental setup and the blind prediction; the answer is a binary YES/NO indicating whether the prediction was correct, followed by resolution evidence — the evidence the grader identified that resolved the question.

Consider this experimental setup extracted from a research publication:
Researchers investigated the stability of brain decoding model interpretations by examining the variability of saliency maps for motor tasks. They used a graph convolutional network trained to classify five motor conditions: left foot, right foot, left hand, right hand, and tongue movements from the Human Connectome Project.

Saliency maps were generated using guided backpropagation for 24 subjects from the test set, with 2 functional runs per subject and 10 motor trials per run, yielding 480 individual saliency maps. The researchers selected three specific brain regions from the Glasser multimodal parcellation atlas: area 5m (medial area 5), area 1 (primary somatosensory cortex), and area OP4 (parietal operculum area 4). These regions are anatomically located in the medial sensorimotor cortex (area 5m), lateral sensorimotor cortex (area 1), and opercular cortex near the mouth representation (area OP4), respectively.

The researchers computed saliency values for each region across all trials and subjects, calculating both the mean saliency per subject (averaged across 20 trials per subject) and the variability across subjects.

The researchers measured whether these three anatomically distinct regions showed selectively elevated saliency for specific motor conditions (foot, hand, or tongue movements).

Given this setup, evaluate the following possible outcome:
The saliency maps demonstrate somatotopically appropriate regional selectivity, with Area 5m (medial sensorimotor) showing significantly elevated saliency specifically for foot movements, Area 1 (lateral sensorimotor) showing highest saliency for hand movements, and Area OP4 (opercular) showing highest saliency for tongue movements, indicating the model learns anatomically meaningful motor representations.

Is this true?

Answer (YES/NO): YES